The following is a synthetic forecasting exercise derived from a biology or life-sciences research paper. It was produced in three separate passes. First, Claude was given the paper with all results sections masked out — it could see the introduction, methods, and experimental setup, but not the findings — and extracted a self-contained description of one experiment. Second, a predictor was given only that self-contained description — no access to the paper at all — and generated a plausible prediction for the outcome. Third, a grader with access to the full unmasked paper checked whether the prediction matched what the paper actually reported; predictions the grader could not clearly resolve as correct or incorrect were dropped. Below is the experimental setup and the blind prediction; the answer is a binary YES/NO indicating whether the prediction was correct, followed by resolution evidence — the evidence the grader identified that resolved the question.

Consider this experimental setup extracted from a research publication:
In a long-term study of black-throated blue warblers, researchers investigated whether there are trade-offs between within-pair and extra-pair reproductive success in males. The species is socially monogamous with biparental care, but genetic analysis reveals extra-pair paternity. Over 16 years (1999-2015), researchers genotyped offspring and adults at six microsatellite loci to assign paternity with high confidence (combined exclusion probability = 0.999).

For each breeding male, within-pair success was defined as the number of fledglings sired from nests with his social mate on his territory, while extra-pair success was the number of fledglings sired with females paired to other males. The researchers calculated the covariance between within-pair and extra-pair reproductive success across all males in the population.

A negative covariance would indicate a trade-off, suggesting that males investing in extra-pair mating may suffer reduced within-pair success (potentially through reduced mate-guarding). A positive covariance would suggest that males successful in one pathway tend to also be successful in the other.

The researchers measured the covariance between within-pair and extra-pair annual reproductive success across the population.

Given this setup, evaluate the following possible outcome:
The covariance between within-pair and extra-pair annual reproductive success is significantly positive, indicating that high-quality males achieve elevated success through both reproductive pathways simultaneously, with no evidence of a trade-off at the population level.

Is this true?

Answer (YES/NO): NO